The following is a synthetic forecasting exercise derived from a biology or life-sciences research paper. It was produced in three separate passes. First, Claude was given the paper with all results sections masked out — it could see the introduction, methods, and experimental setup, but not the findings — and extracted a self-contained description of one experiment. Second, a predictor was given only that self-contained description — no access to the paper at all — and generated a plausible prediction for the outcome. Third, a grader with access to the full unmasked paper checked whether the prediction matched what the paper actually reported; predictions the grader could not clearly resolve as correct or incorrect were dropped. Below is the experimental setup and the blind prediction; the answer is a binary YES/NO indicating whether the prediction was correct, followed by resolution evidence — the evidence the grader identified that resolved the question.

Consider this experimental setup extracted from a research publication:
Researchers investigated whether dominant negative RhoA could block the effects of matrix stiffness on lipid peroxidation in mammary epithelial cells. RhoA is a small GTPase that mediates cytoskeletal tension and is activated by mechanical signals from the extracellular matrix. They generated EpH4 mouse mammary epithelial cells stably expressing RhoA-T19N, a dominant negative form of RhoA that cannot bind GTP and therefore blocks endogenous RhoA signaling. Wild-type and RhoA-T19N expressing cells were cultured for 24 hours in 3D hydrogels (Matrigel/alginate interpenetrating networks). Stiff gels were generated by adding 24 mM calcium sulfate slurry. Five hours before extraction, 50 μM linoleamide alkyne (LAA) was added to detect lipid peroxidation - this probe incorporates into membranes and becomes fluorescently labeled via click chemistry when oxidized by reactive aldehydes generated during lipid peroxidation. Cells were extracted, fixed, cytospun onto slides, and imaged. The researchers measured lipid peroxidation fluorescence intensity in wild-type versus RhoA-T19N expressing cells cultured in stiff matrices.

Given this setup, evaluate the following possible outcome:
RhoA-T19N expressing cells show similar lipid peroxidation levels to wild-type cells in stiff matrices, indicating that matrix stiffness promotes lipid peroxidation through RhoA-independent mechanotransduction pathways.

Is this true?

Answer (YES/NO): NO